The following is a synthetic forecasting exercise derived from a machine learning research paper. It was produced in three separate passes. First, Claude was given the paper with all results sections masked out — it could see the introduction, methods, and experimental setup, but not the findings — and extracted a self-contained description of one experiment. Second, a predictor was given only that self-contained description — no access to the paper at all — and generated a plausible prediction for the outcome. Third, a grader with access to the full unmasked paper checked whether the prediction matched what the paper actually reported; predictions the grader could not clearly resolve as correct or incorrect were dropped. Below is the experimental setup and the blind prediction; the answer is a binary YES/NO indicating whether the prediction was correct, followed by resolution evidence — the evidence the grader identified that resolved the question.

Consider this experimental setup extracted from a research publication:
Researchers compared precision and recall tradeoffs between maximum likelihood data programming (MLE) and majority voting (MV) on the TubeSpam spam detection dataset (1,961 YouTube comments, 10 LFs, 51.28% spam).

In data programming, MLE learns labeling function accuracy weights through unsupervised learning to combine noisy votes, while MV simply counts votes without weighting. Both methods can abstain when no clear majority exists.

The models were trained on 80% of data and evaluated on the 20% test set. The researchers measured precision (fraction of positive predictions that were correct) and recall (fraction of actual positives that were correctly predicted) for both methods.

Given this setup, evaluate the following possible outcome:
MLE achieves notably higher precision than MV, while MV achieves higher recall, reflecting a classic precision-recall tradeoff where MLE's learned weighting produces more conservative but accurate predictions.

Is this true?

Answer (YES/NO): NO